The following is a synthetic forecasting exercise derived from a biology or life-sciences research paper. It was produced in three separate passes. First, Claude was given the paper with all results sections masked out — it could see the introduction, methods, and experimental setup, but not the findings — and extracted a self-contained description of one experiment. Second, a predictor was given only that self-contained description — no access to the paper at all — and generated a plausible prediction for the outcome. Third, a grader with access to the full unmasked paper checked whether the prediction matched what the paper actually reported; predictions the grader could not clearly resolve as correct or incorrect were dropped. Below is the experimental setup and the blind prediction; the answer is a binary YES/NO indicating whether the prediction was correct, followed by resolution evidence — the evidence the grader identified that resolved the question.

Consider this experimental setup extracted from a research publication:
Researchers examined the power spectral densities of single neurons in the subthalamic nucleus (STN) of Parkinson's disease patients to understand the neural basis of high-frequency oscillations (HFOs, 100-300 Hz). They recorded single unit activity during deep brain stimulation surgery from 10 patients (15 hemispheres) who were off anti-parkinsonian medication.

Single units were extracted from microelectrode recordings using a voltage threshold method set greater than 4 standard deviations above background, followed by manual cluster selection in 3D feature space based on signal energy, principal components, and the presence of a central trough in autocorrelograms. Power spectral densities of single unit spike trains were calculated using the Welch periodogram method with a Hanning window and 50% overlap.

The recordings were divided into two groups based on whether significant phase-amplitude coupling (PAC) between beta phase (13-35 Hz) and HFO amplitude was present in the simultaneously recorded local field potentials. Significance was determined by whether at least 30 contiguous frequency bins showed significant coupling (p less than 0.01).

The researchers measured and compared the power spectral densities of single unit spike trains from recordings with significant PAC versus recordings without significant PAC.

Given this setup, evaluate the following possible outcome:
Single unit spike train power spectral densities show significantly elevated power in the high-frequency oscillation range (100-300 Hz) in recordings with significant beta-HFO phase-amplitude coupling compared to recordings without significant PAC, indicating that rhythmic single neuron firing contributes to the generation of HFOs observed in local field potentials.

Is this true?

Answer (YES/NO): YES